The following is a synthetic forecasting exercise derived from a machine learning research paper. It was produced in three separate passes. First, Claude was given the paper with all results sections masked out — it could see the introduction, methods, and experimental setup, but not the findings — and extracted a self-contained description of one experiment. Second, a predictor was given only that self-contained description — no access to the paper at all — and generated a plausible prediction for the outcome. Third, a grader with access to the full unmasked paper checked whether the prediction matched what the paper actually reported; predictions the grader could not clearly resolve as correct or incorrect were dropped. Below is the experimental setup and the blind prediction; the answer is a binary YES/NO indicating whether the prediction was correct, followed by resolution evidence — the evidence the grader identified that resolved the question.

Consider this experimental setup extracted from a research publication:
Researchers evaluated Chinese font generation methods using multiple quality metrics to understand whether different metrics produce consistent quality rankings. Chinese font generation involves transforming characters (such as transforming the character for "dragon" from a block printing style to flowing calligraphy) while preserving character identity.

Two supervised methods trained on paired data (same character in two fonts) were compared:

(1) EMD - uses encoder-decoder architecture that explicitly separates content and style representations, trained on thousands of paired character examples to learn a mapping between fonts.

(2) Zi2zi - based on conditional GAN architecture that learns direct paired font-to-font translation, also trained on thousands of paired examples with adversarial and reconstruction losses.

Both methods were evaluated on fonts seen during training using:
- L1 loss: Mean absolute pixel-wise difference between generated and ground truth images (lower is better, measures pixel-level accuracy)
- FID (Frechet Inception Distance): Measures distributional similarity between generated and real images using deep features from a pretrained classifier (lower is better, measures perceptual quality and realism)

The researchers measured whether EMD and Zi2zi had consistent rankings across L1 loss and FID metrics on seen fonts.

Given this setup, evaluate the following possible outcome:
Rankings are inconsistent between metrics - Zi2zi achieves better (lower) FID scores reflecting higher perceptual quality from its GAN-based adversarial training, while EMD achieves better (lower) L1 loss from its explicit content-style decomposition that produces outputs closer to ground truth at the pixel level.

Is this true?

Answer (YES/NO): NO